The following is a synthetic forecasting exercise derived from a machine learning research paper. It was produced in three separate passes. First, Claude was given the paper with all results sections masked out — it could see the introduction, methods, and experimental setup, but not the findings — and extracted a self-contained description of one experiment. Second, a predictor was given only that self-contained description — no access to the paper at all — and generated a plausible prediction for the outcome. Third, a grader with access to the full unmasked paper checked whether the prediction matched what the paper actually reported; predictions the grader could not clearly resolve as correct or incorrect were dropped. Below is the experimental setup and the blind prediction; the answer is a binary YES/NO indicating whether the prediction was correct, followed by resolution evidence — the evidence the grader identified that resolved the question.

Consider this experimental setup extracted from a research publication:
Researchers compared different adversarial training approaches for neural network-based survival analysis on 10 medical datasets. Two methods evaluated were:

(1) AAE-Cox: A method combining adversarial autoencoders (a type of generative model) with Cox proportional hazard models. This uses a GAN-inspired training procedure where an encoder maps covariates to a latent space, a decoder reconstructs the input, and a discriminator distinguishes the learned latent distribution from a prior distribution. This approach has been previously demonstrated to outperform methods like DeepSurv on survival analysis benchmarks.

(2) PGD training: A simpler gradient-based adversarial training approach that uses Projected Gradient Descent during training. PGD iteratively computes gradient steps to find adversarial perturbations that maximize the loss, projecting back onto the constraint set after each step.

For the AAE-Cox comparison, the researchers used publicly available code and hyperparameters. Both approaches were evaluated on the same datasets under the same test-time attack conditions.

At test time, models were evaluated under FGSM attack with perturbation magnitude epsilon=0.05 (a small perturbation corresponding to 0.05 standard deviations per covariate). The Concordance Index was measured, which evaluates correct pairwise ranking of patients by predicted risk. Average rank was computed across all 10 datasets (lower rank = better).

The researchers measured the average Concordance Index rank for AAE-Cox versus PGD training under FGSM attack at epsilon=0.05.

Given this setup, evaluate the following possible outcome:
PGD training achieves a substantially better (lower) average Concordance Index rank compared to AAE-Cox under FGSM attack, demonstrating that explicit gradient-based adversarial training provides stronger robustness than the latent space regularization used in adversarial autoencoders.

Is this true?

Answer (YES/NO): NO